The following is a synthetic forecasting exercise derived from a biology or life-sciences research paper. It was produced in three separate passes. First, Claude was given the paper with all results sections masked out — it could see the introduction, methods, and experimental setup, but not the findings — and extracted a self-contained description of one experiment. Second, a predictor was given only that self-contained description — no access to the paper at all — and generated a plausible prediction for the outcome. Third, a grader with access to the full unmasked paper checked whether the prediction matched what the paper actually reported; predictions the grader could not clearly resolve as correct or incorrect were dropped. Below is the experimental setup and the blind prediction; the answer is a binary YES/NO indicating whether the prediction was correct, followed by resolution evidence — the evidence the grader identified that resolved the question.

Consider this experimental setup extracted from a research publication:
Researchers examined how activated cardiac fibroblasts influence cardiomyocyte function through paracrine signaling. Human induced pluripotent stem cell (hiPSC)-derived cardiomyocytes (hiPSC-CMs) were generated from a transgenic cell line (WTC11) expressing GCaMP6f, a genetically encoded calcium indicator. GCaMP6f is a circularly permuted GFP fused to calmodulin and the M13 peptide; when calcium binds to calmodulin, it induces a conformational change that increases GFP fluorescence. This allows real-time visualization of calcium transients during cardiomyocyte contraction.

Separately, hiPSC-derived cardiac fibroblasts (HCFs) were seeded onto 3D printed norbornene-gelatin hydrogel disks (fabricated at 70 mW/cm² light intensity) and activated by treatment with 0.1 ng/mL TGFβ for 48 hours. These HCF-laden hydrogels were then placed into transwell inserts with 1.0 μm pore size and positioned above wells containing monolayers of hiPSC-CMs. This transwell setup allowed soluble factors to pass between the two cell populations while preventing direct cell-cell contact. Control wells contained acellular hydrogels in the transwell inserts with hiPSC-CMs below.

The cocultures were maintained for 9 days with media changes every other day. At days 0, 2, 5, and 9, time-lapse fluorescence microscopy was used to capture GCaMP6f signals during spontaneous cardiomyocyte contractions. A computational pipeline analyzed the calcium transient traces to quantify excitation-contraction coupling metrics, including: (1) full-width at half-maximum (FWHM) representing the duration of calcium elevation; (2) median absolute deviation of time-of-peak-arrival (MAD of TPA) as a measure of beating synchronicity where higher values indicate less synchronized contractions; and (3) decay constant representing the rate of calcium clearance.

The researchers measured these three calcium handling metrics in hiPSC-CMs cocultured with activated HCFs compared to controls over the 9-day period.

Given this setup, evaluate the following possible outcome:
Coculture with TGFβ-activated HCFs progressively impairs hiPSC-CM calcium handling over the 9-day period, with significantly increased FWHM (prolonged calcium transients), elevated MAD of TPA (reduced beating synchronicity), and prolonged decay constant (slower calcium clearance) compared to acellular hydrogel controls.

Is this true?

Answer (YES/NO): NO